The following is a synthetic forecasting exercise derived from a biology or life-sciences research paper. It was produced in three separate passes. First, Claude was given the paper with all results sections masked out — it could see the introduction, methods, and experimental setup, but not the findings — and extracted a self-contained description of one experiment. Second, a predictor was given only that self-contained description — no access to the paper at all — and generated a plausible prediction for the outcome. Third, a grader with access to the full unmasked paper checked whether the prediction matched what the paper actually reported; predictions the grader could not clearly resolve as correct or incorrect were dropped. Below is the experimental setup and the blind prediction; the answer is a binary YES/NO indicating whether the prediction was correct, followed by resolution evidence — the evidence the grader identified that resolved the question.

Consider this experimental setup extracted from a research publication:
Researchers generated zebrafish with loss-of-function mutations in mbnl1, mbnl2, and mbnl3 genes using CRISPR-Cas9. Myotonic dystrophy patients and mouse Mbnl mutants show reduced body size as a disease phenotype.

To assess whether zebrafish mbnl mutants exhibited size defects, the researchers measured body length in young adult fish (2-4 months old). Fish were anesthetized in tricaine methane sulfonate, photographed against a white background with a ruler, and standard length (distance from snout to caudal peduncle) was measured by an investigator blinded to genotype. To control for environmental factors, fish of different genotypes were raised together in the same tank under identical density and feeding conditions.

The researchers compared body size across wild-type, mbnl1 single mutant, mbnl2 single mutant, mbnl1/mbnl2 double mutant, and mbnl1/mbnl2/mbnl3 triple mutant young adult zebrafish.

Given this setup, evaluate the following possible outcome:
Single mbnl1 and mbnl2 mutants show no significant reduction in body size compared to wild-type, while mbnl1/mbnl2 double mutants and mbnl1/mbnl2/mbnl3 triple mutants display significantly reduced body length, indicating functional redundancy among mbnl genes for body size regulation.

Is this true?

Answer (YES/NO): YES